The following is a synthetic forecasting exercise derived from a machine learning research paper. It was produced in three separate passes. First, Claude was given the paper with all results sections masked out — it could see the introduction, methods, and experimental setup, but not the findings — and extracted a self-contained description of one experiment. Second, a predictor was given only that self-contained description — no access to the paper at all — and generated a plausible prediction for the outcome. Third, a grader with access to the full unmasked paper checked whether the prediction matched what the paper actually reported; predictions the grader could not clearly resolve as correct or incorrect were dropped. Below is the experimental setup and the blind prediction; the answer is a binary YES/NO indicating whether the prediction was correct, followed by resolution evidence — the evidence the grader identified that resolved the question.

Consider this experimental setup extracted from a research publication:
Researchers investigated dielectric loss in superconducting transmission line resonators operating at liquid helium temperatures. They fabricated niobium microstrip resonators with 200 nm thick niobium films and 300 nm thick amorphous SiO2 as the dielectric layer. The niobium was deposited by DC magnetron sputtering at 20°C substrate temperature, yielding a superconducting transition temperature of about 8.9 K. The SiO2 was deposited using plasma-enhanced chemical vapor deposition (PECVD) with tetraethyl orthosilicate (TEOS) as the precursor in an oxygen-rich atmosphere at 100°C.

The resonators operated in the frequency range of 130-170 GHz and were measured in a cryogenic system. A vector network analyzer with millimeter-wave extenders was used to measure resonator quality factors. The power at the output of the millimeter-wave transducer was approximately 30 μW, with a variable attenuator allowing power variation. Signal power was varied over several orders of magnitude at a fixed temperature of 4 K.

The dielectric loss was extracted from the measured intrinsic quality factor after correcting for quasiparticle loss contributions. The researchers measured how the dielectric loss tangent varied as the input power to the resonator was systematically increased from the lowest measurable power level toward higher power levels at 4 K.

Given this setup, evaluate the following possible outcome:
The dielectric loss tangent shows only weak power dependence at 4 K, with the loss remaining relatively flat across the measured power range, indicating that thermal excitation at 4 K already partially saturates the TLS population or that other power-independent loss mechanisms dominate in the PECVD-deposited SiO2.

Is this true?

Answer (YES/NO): NO